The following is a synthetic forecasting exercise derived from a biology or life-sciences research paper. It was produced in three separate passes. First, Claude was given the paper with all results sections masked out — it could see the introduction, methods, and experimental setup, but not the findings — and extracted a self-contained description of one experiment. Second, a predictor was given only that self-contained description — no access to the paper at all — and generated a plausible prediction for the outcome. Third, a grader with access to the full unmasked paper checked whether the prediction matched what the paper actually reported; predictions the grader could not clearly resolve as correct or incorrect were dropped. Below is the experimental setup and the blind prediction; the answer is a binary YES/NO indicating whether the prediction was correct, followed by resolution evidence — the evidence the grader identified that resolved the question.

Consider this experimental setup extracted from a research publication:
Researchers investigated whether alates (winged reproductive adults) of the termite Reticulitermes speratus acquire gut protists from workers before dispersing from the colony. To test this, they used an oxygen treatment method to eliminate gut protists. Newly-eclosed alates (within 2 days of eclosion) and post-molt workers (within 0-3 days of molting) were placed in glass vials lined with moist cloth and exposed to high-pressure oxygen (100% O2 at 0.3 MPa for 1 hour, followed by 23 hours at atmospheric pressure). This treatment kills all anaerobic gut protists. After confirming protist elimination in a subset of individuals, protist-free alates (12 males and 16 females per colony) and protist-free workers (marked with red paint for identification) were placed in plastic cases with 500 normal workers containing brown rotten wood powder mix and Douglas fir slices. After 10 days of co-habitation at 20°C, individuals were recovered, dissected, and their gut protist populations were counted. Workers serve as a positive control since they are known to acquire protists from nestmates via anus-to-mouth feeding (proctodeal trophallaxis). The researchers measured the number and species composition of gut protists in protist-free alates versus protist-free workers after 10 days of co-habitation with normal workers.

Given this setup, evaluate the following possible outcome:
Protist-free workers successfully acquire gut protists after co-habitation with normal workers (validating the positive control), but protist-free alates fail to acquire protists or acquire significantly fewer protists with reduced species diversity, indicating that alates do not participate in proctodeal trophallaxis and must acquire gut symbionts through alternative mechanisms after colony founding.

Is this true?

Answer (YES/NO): YES